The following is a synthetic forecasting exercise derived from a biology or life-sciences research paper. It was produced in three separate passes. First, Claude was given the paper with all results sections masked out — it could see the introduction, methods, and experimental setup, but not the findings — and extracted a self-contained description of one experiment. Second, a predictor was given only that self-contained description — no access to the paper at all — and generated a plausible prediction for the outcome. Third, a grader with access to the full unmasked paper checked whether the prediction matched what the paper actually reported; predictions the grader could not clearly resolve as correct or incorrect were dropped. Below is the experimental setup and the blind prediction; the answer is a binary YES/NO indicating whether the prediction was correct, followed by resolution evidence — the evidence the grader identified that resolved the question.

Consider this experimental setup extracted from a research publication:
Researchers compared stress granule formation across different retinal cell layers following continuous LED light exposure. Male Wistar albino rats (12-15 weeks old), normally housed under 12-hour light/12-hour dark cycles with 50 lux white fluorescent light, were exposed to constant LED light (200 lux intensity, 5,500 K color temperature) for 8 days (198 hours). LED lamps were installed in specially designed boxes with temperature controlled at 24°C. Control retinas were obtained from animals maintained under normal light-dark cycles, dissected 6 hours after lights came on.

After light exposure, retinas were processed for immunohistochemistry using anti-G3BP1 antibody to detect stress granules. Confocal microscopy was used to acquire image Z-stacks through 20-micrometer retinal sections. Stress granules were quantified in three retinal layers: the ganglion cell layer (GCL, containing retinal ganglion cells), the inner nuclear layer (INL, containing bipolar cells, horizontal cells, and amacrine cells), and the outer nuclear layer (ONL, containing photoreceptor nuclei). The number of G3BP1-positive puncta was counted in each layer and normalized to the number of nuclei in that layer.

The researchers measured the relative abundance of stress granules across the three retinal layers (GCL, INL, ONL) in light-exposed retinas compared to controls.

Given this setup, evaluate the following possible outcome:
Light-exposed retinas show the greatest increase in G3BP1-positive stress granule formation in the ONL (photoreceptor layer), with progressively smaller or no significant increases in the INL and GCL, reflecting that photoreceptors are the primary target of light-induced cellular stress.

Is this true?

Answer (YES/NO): NO